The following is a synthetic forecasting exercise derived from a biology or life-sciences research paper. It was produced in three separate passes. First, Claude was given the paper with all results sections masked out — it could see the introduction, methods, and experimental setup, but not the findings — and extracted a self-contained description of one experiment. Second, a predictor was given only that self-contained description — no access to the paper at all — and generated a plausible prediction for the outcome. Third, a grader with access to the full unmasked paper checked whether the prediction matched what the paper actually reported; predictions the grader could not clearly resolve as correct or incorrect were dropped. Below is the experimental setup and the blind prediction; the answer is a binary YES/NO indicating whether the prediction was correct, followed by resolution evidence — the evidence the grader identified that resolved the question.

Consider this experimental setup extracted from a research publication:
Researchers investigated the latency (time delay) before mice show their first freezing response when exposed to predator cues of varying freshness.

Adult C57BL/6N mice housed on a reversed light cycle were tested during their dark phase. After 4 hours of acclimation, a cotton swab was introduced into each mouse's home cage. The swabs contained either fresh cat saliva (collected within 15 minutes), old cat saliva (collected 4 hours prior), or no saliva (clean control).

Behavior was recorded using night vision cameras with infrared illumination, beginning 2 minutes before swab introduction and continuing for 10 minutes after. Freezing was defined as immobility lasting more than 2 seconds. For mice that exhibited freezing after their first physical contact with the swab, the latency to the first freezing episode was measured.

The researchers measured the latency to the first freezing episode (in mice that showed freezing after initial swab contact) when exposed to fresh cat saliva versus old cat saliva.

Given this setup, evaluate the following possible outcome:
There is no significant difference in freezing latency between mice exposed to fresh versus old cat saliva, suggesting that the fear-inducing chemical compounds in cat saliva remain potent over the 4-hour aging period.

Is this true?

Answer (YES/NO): NO